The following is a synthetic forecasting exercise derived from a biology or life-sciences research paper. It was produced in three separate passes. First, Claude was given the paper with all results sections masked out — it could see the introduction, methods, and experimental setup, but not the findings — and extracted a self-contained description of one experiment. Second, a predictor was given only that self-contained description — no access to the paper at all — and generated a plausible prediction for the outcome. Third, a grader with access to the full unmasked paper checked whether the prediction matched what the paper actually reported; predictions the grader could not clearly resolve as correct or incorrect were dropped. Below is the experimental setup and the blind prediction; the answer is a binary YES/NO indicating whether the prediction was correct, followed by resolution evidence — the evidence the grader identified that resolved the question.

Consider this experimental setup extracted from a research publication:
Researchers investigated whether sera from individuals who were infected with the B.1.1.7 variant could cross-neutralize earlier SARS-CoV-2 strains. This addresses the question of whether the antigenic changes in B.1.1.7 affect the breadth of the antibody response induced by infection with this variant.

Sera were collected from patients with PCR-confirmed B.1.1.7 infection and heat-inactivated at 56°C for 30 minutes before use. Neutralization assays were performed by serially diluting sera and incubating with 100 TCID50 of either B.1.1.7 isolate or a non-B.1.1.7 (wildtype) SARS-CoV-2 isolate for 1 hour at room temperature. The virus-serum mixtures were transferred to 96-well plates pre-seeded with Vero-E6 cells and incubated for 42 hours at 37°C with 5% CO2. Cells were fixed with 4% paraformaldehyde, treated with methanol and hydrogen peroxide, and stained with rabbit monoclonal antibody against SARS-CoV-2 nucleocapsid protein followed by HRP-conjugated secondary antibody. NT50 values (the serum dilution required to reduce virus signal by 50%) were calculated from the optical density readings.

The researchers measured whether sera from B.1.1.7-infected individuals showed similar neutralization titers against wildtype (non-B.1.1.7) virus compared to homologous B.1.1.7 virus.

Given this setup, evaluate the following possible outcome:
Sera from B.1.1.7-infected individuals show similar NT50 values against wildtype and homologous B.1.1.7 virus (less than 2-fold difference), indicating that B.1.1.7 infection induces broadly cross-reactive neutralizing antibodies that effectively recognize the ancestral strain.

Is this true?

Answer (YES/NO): NO